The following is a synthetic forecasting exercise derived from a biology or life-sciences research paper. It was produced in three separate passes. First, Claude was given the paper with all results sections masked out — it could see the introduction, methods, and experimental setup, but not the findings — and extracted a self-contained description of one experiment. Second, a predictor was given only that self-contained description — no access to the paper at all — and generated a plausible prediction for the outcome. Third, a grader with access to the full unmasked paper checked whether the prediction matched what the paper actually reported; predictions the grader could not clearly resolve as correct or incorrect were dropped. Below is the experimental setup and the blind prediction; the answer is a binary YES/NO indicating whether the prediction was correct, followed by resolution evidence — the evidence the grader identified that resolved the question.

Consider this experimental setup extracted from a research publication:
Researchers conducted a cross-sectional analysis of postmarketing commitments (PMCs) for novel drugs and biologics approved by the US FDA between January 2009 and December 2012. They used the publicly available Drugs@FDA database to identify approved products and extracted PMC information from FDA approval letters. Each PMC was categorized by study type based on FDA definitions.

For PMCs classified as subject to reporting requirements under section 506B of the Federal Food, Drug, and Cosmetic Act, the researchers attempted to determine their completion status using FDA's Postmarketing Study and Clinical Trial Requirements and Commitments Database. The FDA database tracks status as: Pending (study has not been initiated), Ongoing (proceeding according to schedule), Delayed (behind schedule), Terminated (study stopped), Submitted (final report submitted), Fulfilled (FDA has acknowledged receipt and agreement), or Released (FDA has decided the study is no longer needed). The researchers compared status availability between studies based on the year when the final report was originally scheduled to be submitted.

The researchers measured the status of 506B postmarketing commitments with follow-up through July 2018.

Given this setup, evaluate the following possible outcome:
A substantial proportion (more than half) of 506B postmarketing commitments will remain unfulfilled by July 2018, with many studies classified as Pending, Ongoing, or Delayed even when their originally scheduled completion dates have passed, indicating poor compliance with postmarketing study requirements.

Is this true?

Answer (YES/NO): NO